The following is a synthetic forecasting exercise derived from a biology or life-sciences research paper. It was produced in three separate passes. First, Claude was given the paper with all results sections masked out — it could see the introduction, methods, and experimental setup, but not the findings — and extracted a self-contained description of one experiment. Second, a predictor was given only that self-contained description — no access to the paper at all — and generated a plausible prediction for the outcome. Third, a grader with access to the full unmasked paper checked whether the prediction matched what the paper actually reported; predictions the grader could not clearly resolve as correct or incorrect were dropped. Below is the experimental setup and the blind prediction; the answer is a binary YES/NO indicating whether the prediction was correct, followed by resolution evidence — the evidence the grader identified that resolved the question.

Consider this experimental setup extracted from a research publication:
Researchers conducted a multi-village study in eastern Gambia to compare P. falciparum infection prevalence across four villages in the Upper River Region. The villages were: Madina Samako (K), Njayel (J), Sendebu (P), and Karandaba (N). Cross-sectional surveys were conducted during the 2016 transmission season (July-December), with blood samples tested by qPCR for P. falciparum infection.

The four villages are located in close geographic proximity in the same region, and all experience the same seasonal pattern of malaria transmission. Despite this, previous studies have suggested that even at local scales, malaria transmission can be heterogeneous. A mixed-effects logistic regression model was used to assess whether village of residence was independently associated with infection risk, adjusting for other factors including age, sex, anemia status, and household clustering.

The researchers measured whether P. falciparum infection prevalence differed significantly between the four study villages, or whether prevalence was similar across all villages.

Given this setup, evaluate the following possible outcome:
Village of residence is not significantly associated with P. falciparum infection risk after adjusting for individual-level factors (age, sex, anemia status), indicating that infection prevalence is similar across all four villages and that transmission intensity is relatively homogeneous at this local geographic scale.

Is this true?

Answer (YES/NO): NO